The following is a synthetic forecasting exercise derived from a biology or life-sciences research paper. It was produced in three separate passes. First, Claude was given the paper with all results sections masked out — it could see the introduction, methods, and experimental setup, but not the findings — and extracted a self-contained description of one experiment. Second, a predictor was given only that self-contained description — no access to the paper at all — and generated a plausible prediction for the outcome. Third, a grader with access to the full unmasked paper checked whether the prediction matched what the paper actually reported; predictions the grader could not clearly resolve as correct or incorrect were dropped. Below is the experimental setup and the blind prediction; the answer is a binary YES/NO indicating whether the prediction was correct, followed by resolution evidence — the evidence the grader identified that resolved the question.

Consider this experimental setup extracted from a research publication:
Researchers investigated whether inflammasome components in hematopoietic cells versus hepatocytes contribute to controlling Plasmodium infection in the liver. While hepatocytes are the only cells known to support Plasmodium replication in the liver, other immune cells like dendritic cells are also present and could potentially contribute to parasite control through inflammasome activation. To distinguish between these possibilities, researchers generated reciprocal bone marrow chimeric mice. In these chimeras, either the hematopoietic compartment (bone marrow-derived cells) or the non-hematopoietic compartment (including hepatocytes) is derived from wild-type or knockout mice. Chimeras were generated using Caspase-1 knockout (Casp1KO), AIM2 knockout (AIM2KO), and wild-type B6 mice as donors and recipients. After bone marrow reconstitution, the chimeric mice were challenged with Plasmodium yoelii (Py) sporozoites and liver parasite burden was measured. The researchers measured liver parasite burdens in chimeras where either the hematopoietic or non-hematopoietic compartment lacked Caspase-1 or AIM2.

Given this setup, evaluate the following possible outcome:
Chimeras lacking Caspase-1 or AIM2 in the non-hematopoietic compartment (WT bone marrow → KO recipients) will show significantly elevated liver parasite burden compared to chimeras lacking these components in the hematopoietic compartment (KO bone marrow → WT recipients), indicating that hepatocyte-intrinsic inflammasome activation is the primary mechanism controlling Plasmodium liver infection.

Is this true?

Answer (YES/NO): YES